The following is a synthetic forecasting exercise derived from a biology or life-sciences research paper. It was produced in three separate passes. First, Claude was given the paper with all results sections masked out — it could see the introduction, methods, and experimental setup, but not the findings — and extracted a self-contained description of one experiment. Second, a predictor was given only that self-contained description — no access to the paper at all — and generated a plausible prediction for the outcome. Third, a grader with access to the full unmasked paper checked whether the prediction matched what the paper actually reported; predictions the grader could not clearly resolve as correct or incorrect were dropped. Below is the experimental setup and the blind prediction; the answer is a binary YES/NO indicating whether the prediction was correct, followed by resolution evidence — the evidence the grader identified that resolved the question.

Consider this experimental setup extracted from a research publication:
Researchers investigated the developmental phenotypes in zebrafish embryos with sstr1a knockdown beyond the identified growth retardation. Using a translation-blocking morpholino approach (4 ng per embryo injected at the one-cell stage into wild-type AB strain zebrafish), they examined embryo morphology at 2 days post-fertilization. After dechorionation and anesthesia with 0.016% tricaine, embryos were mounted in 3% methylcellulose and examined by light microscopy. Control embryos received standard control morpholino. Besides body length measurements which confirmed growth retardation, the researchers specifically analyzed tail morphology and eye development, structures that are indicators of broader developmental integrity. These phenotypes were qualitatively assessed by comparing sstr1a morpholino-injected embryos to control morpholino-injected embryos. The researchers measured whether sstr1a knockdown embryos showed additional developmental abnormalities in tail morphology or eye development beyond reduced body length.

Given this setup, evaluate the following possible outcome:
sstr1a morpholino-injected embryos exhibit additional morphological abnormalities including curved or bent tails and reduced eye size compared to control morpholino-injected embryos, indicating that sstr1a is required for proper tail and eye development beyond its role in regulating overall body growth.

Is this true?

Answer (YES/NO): NO